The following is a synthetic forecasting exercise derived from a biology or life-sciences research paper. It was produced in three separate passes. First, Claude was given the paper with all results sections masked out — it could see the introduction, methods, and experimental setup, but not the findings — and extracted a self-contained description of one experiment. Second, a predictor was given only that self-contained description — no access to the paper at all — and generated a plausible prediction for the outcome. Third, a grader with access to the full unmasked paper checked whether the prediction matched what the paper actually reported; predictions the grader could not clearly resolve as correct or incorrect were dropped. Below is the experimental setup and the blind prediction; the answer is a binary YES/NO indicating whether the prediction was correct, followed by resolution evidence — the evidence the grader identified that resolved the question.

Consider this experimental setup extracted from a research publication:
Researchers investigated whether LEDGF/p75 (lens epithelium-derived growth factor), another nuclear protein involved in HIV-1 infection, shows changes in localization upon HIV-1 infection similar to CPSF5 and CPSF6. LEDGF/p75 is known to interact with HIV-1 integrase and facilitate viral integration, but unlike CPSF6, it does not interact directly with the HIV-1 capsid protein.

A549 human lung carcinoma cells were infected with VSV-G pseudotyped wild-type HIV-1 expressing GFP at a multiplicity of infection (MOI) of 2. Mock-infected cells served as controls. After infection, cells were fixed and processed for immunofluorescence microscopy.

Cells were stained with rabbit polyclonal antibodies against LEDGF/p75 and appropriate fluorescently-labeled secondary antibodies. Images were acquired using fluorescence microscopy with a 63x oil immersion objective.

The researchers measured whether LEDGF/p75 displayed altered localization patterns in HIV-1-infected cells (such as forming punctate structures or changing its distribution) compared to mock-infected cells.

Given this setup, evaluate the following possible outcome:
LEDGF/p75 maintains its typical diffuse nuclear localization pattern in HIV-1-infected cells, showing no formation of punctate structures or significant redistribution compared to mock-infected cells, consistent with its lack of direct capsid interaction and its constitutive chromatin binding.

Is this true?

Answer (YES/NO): NO